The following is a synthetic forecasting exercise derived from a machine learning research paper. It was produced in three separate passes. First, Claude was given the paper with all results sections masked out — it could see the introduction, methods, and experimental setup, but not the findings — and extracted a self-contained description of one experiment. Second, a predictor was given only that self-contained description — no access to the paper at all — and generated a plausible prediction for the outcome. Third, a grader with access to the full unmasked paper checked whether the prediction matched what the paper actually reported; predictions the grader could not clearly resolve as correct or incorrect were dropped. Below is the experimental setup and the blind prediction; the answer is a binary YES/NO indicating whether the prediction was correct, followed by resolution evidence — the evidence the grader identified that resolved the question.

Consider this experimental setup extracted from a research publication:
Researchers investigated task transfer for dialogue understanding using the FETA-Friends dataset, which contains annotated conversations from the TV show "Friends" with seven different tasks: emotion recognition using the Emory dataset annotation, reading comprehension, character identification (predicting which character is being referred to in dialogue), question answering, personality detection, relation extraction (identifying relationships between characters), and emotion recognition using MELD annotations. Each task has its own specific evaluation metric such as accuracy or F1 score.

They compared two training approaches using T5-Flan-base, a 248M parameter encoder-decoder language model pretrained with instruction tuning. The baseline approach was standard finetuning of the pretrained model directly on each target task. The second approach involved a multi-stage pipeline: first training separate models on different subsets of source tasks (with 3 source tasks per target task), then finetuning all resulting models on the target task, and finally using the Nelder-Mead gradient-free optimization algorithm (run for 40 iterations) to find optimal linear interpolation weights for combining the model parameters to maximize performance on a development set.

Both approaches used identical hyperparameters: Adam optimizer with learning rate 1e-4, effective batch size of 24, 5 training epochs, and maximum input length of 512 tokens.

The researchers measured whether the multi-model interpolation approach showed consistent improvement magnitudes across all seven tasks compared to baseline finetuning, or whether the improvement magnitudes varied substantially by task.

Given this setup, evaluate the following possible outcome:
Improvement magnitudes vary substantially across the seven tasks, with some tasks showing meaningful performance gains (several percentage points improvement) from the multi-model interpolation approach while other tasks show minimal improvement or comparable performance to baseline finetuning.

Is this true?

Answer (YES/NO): NO